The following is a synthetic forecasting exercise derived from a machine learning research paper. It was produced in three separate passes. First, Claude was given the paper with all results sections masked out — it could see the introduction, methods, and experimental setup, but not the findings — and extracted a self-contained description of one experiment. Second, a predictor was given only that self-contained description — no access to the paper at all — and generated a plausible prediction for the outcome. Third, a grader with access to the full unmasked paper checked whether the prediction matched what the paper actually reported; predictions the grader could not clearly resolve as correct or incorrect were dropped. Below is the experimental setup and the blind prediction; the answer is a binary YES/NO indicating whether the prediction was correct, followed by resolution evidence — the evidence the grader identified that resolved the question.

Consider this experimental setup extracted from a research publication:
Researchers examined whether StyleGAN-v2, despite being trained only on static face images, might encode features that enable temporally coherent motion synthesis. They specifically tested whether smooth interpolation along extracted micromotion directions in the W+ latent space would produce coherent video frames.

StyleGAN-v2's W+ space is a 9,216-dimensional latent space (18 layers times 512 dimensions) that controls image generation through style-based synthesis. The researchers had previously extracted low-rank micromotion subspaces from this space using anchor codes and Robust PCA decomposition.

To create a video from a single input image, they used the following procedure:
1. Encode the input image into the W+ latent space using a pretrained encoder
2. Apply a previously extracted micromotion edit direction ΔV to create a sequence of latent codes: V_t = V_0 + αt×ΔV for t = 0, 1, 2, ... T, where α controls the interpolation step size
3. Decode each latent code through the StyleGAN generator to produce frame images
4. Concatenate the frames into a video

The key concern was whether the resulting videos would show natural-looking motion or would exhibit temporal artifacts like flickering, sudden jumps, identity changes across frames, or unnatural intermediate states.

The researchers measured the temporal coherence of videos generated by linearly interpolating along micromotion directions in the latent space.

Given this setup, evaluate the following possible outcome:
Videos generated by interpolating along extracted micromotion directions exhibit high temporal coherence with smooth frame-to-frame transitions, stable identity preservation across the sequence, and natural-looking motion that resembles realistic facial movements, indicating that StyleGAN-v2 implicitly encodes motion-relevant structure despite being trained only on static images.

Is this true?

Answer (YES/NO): YES